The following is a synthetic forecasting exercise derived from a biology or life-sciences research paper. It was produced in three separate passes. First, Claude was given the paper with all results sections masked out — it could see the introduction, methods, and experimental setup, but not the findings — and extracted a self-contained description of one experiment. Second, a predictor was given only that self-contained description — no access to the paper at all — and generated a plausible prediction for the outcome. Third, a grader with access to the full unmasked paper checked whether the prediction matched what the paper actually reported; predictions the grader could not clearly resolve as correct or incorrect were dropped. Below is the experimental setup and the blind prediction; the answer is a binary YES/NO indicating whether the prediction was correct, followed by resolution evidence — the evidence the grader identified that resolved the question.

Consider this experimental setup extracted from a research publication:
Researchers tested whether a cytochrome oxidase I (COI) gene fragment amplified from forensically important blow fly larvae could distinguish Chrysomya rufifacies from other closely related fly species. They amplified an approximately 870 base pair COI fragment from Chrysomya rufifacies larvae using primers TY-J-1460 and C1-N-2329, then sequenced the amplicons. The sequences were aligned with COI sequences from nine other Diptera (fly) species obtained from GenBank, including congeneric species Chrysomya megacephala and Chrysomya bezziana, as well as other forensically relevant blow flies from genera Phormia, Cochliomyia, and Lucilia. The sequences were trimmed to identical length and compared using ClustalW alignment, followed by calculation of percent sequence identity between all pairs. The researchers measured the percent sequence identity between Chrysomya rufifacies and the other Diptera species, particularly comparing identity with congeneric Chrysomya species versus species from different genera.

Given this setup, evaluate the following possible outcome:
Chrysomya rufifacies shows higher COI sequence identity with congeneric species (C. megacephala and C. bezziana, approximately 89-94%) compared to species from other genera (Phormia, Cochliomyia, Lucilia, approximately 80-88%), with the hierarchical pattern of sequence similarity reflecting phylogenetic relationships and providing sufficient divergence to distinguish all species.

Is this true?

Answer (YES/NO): NO